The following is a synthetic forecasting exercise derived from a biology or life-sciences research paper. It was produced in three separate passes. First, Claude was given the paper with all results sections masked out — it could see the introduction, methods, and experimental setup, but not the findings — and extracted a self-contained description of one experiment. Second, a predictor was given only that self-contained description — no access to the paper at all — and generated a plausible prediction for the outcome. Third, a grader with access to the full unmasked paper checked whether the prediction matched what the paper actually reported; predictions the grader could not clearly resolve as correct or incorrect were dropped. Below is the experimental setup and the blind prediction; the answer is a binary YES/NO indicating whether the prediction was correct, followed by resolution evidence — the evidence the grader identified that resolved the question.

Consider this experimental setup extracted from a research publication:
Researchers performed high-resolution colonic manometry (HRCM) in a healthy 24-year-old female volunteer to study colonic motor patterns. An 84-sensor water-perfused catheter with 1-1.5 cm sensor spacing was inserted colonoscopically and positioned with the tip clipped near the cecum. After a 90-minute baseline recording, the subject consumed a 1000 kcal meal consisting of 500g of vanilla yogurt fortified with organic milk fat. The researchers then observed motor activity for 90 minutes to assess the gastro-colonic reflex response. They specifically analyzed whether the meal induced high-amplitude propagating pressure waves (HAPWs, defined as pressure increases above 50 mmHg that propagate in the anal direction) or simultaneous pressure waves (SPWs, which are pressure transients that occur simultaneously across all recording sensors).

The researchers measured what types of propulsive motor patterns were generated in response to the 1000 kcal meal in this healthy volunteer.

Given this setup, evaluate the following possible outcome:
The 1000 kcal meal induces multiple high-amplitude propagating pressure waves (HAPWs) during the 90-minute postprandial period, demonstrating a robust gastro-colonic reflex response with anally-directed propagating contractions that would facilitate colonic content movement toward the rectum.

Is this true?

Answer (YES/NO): NO